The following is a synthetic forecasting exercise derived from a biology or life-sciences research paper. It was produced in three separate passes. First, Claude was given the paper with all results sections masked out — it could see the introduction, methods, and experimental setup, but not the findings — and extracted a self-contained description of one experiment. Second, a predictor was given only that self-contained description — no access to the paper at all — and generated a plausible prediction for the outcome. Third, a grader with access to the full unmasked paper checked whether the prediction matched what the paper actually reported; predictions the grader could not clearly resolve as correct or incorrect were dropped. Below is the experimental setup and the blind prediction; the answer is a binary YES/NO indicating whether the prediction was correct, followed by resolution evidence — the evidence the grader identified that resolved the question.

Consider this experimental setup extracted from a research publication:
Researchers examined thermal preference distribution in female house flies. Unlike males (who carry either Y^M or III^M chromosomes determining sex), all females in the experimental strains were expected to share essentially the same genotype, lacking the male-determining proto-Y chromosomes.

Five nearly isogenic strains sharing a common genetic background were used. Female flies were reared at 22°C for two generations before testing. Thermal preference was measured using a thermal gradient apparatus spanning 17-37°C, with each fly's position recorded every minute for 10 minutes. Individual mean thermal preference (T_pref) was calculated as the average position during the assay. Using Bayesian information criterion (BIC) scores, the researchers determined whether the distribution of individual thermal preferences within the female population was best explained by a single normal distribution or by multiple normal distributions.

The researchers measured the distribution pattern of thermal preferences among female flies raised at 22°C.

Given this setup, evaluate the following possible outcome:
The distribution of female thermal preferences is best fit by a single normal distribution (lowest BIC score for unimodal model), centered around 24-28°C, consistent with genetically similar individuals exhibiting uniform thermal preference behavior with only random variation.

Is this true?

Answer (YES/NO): NO